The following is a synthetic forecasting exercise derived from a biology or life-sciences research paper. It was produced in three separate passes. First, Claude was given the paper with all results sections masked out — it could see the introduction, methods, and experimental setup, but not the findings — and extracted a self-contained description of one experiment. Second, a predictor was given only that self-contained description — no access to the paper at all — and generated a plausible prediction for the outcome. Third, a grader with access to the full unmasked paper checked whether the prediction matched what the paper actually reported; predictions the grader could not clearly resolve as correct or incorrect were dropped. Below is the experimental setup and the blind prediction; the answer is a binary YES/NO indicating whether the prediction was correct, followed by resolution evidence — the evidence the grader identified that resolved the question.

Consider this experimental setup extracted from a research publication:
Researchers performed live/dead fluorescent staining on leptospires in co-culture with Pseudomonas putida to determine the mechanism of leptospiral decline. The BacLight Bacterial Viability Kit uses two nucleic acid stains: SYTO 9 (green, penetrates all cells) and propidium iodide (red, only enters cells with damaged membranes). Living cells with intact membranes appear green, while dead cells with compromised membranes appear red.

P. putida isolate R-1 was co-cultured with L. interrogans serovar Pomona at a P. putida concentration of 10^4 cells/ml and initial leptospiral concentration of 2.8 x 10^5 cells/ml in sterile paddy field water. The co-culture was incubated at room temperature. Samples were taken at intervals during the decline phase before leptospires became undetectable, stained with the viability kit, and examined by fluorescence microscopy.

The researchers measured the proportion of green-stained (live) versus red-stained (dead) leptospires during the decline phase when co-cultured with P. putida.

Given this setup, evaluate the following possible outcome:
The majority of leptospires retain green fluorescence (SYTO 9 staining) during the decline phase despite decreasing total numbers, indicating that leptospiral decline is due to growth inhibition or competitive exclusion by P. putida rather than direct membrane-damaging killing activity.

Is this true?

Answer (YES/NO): NO